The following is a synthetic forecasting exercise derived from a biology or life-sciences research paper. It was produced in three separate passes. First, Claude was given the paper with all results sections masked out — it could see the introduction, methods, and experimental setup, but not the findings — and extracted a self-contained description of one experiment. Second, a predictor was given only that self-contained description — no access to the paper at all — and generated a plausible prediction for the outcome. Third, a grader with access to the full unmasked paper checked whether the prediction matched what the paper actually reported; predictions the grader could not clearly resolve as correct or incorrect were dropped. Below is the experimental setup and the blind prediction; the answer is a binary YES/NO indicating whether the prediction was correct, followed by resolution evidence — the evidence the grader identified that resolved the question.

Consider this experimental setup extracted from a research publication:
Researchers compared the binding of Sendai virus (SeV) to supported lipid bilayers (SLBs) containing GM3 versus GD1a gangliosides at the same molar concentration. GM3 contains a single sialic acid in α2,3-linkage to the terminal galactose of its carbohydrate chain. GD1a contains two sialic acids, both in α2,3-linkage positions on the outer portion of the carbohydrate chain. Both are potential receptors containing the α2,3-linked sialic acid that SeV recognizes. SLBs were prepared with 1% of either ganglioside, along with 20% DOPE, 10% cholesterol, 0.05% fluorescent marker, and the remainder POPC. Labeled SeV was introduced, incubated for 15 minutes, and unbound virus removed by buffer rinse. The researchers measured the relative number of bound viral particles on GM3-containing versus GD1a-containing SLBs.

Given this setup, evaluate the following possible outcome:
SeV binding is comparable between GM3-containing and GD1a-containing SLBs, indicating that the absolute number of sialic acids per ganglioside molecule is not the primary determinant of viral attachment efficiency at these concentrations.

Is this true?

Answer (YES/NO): NO